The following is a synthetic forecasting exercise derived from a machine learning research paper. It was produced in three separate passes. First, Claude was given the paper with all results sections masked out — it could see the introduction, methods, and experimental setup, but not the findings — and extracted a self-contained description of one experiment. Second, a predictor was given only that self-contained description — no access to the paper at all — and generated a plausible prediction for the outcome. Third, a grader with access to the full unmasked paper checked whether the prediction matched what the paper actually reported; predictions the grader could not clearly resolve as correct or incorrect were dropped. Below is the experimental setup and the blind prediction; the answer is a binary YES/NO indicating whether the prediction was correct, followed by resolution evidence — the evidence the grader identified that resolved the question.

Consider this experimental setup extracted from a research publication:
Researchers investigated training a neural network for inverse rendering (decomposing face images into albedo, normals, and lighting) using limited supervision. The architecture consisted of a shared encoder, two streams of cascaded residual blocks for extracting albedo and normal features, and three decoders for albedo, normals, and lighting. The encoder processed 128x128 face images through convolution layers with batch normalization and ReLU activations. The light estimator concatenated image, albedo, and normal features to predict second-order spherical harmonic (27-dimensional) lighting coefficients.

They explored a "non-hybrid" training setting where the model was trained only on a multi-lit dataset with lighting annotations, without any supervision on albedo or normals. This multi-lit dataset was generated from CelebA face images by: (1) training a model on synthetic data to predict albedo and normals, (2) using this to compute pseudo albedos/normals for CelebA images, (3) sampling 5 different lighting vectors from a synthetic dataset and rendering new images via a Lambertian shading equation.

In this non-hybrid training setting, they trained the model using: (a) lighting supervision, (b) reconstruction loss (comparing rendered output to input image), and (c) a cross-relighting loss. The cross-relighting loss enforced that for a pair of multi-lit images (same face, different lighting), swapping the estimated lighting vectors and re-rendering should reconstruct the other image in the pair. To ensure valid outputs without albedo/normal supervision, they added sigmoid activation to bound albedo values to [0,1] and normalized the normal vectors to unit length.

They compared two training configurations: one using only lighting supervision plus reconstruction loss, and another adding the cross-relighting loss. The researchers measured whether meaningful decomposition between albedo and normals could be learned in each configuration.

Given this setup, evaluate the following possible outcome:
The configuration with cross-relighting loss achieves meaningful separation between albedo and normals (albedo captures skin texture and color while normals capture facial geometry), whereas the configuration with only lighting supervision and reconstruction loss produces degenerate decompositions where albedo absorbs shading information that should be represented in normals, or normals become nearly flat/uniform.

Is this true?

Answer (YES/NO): YES